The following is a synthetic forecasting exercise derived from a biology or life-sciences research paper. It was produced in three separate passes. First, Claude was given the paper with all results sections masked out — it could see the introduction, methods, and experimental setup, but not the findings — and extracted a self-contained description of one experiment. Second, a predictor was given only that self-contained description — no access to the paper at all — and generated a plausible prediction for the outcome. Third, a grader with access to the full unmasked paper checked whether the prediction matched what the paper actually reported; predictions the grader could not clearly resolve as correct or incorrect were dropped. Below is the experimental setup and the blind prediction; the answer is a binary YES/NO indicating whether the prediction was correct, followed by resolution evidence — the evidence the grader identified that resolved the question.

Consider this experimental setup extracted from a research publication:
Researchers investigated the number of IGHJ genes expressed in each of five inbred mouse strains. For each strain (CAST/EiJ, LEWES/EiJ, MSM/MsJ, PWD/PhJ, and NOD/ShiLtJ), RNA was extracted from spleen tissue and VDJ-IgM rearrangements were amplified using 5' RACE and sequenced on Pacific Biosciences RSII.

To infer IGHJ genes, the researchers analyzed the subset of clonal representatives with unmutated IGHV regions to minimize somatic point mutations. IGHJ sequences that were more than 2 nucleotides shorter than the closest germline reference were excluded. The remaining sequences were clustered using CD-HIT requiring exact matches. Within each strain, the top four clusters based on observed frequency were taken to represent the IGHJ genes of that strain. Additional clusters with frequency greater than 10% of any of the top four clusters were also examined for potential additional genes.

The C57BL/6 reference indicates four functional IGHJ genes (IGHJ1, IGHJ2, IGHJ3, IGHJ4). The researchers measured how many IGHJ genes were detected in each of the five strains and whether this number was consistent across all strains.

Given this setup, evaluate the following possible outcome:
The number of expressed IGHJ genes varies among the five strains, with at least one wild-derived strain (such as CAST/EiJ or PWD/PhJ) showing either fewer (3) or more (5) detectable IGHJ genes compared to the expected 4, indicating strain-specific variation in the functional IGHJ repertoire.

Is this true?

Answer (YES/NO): NO